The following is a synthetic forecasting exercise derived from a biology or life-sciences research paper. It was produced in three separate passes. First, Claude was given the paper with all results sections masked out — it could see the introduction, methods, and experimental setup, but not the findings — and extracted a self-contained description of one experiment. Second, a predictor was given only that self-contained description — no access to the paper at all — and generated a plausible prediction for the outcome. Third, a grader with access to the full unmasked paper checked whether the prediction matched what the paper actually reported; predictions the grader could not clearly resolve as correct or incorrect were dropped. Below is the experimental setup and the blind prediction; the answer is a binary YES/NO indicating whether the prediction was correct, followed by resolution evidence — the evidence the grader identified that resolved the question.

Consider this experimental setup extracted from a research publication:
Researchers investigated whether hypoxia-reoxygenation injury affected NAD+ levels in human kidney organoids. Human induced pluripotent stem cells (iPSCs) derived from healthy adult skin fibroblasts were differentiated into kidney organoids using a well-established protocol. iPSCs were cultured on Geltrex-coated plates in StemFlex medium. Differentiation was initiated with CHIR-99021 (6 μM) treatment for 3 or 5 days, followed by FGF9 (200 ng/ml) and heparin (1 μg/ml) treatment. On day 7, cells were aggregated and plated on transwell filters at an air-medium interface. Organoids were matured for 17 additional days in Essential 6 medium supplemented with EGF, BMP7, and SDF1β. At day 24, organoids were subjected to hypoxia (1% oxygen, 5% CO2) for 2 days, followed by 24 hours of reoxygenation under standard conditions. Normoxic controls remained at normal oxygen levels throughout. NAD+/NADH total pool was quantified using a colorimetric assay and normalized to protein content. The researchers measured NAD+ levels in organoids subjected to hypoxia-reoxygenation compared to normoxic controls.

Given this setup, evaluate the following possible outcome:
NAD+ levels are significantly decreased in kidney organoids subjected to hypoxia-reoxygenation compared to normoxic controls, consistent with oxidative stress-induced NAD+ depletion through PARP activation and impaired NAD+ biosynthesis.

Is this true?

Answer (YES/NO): YES